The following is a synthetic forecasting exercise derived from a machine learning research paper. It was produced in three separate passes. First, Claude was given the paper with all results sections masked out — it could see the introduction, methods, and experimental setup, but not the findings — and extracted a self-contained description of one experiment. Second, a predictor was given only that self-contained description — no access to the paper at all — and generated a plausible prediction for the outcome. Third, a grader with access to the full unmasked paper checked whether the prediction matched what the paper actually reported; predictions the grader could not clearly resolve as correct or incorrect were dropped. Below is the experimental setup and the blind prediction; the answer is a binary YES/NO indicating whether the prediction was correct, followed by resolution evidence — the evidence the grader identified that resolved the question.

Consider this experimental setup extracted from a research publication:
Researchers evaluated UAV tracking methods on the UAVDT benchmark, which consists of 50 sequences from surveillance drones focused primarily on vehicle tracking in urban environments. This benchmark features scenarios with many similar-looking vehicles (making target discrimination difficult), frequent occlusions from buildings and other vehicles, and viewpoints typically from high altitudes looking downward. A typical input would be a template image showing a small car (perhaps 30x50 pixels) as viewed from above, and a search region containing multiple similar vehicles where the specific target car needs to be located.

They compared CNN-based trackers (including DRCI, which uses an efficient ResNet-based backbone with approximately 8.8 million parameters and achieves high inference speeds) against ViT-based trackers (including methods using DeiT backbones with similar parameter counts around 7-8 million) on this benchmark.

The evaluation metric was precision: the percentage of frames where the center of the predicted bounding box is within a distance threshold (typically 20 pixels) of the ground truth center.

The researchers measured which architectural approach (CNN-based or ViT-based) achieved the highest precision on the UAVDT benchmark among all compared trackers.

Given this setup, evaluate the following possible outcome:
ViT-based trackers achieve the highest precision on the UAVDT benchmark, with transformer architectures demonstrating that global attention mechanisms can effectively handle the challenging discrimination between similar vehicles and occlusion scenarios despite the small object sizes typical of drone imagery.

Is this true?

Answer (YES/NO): NO